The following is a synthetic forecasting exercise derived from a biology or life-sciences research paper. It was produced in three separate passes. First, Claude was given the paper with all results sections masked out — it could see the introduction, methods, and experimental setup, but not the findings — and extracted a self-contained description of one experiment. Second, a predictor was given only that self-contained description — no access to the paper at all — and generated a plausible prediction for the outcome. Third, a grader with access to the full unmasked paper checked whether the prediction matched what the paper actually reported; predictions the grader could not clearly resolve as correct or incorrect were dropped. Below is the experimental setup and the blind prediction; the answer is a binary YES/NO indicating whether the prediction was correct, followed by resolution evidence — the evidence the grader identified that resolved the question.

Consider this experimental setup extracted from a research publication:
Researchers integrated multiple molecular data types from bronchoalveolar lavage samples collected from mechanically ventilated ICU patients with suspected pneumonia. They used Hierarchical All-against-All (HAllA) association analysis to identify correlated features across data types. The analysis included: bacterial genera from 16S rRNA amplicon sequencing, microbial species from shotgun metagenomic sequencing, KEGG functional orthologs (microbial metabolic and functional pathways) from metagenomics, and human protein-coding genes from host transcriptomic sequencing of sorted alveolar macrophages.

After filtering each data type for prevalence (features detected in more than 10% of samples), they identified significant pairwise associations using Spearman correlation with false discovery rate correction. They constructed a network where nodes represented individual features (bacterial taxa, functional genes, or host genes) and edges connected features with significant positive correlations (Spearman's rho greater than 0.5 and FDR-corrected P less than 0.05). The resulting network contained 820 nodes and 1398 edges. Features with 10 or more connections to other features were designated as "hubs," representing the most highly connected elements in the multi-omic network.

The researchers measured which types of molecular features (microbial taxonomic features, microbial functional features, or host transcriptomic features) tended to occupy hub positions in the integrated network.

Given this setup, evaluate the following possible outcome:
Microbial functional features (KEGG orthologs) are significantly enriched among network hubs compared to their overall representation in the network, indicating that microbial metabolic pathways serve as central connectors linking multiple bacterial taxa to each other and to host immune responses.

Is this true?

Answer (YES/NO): NO